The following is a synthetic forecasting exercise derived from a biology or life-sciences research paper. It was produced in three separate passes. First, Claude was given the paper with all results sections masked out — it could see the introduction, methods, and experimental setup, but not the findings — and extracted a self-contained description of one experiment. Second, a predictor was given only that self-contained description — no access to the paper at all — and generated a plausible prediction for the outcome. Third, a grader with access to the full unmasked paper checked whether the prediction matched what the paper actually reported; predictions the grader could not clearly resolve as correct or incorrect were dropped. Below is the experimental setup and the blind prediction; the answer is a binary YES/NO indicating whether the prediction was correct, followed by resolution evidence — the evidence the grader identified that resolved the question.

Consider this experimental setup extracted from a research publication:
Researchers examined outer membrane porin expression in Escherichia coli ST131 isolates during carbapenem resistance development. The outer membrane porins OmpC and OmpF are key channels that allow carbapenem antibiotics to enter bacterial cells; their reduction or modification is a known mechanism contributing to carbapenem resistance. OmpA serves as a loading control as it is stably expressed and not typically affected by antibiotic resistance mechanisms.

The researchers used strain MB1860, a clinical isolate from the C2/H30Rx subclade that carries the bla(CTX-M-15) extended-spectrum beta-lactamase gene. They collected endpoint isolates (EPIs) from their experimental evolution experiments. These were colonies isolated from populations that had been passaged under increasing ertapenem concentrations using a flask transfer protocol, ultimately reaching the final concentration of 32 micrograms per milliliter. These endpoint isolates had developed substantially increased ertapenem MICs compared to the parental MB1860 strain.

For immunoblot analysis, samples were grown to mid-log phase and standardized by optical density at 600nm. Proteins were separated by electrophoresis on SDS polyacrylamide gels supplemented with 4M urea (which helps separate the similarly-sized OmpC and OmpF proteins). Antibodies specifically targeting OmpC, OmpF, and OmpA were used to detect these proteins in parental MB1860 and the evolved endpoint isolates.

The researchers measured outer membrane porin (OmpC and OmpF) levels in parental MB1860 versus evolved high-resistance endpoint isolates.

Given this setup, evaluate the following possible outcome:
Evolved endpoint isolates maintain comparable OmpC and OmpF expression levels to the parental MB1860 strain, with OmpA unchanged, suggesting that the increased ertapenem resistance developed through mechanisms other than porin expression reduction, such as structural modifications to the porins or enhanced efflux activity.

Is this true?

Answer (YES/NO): NO